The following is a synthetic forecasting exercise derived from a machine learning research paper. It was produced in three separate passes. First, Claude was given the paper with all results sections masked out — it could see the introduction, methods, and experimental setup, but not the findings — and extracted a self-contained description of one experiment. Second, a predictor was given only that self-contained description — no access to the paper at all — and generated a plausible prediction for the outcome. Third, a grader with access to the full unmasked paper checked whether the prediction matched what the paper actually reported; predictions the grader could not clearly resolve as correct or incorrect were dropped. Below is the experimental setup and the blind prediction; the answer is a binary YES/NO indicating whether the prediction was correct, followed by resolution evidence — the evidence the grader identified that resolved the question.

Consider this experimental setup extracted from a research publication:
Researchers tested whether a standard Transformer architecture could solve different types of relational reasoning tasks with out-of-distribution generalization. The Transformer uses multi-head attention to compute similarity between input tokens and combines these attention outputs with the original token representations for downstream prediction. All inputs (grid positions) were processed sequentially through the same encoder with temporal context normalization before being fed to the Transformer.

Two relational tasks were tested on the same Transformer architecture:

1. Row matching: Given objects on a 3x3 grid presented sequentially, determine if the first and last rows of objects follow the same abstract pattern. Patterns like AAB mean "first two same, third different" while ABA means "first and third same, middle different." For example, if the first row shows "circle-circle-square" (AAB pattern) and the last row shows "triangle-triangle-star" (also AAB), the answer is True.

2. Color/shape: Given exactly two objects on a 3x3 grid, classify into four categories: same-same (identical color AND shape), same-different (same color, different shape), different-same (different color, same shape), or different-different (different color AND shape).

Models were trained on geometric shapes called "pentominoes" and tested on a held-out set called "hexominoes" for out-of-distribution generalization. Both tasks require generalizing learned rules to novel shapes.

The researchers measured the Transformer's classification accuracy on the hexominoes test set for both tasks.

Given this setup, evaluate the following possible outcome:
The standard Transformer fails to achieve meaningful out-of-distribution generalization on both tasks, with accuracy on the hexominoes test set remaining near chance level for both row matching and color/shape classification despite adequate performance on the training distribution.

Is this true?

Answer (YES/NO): NO